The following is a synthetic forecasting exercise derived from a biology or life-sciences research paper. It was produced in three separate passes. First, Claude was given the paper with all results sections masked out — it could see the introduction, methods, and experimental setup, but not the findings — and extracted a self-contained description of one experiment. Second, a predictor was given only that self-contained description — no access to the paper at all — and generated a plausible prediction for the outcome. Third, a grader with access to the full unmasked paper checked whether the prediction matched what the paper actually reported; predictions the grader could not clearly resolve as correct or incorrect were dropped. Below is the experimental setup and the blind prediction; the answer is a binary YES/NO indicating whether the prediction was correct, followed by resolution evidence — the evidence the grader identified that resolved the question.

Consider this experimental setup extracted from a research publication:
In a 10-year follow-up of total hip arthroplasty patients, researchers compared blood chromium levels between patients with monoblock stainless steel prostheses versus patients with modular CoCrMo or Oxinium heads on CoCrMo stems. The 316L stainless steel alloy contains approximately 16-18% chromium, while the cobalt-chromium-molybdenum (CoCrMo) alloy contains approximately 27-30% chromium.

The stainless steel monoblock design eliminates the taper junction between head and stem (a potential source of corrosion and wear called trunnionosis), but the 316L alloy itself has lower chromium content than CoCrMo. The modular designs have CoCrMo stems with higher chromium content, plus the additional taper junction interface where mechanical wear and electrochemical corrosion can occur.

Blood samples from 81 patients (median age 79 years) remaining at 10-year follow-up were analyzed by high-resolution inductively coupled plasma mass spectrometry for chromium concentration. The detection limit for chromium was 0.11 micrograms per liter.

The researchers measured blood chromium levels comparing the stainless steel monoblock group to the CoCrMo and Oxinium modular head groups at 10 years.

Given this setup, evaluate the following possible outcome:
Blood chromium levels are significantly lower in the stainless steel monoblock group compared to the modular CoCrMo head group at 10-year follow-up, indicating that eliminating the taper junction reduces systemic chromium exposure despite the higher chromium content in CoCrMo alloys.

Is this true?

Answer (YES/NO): NO